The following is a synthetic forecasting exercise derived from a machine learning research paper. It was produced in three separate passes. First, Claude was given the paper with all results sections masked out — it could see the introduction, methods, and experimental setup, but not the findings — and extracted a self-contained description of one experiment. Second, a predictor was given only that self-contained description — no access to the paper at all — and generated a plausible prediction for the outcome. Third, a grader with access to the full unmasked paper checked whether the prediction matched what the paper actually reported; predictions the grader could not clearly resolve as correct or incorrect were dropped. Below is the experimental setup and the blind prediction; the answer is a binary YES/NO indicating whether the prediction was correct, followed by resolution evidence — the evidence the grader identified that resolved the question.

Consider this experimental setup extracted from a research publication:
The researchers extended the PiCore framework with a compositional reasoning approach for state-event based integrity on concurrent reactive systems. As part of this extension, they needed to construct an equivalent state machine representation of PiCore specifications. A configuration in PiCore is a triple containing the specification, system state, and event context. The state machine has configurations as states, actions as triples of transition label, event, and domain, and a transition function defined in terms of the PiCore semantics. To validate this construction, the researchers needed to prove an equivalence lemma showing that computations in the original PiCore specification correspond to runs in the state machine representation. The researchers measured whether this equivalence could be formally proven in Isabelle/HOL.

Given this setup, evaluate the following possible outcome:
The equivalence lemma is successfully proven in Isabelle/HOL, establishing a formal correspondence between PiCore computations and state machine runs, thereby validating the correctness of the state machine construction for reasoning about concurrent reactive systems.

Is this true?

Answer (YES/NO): YES